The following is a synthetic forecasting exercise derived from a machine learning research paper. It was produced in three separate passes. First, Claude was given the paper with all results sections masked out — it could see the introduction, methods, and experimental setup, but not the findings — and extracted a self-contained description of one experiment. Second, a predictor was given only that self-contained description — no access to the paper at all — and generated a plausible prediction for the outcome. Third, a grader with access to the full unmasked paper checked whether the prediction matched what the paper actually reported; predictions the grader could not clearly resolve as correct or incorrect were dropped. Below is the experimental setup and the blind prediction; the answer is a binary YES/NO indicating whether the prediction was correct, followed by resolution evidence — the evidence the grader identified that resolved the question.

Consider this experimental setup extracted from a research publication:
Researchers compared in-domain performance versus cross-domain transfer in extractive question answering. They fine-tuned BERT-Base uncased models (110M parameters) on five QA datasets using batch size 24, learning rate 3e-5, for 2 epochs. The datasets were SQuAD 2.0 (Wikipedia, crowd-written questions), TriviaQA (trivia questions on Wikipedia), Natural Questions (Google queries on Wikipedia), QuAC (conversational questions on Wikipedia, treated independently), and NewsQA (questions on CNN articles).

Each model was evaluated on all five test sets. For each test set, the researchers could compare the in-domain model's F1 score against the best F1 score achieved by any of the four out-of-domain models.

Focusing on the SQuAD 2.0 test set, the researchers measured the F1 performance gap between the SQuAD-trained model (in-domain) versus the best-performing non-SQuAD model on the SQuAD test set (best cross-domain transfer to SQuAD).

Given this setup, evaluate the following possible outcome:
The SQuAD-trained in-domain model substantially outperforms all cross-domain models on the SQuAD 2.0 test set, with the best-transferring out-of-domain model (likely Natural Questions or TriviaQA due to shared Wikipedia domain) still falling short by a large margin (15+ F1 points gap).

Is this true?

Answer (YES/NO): YES